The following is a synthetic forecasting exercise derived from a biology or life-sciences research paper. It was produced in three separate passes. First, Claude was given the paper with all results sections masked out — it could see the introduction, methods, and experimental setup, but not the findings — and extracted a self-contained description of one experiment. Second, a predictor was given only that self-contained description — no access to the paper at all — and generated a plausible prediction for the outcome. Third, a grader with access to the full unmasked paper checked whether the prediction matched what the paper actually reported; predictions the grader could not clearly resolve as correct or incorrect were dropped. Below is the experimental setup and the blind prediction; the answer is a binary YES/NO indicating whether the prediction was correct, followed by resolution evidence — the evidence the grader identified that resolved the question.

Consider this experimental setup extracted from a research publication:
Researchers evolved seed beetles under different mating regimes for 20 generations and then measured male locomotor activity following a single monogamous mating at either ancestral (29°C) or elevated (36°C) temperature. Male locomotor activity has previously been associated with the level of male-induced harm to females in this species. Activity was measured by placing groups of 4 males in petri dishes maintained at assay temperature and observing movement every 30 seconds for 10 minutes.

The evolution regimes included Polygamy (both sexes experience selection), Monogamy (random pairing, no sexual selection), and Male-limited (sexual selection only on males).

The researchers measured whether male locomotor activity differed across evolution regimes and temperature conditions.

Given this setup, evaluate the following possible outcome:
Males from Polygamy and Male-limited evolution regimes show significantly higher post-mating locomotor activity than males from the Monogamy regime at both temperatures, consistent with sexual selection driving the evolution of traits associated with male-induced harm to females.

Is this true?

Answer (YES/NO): NO